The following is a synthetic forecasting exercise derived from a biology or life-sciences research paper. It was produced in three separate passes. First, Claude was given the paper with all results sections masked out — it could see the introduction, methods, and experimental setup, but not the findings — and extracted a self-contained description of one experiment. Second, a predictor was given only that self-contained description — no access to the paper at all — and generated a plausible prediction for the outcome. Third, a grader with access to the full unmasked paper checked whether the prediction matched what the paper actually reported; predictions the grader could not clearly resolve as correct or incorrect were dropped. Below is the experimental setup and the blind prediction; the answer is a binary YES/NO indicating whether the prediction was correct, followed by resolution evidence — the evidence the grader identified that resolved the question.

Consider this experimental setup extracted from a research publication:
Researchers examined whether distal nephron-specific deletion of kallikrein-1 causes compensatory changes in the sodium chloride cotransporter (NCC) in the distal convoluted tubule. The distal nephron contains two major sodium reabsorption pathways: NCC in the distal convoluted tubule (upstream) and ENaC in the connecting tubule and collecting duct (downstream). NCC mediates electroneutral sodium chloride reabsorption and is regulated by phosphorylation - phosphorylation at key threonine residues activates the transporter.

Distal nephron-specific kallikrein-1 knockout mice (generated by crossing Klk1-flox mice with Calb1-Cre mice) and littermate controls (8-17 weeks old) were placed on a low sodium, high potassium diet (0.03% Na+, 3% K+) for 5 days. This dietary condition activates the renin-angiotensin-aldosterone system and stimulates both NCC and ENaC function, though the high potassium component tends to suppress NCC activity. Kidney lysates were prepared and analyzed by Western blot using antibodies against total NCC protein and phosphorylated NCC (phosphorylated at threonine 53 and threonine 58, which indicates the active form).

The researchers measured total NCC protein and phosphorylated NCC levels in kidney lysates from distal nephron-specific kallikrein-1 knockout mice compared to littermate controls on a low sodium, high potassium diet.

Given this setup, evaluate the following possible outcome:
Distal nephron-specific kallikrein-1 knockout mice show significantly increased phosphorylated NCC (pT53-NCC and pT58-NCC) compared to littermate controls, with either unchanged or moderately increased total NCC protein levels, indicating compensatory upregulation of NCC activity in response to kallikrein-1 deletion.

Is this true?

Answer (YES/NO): NO